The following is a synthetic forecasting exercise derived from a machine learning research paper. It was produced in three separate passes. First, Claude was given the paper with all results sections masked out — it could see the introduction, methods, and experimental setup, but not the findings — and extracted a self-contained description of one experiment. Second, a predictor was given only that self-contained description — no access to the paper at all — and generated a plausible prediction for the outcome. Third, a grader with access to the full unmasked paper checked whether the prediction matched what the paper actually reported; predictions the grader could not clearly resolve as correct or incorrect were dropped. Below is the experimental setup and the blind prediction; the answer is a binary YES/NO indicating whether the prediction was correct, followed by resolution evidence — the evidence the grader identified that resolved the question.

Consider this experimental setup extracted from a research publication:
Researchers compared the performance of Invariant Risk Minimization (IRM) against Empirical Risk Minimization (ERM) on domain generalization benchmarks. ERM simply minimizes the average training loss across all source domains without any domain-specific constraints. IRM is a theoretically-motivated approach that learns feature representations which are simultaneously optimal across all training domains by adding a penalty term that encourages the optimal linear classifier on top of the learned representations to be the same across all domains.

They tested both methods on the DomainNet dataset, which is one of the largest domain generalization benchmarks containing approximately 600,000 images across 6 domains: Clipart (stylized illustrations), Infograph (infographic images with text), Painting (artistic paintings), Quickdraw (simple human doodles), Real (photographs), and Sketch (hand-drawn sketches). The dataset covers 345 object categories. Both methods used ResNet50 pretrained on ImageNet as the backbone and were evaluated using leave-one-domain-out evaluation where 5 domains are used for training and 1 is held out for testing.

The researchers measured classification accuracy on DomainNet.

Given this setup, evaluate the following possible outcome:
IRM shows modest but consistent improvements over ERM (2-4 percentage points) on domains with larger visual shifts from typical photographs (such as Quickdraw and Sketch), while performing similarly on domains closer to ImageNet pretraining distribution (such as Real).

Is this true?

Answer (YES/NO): NO